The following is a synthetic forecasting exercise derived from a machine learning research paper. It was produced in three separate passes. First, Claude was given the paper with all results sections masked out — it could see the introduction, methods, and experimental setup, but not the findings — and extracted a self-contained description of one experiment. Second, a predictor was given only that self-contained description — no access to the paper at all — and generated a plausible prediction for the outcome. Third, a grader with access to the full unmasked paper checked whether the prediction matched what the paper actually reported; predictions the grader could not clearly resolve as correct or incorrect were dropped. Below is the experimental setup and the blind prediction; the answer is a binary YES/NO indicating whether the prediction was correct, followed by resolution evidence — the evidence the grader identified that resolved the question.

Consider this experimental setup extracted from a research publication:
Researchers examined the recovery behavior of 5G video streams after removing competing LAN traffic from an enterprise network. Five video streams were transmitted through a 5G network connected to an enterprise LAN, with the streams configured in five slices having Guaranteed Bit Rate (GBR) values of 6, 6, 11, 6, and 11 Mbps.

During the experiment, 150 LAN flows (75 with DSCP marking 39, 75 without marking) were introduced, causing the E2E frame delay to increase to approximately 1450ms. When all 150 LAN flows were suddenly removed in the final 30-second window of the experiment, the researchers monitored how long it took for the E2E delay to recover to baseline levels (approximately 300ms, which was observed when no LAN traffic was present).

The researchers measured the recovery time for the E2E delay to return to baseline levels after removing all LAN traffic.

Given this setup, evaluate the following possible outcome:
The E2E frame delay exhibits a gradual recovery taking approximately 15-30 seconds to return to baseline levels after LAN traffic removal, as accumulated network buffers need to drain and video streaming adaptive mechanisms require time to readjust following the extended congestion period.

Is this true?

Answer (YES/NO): YES